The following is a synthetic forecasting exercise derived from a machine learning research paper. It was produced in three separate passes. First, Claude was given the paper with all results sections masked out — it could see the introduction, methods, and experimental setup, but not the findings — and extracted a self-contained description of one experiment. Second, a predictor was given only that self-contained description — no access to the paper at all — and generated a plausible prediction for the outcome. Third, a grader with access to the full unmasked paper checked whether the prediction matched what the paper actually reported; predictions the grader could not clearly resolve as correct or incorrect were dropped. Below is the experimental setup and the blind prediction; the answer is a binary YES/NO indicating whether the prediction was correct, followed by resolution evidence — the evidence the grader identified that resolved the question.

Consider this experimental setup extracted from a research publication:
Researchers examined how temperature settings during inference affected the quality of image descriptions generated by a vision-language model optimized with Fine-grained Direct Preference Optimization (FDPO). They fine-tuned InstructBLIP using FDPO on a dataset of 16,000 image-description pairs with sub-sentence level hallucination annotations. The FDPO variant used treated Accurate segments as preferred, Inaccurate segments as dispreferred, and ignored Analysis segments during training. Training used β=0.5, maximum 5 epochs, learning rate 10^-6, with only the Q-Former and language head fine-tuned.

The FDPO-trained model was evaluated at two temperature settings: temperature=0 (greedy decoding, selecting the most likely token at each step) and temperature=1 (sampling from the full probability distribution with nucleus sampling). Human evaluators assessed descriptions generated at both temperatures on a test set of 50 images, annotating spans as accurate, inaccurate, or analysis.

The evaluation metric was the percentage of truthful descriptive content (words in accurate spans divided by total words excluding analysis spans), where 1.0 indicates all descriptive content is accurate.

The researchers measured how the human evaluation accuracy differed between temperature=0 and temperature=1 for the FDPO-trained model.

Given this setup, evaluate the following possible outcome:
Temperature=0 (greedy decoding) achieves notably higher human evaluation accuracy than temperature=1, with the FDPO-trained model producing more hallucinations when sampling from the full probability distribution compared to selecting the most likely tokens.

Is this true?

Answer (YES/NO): YES